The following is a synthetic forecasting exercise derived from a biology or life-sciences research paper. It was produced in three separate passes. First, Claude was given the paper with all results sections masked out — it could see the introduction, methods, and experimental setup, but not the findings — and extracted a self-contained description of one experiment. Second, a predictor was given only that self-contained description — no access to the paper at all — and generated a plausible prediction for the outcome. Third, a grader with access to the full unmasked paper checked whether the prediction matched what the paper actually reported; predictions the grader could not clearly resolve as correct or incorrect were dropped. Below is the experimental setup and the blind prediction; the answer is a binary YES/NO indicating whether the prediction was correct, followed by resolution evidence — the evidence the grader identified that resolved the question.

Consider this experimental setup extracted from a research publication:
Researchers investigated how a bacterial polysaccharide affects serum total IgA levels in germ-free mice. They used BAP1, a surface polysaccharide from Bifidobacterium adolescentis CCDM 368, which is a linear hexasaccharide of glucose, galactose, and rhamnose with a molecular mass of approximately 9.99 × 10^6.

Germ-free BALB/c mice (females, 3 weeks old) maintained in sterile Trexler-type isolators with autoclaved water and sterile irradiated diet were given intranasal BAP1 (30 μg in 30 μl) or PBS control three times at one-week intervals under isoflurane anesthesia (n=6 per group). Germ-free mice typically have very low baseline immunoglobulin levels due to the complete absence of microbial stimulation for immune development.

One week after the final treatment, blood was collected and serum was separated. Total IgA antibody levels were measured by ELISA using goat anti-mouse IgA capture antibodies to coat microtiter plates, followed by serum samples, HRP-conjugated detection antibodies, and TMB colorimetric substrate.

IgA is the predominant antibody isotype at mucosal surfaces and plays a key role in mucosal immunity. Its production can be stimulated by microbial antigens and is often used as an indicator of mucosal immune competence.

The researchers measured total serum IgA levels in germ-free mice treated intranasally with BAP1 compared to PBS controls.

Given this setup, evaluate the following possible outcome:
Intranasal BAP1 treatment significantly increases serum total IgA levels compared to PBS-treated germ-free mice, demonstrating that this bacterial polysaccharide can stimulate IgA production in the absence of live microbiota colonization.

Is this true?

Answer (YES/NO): NO